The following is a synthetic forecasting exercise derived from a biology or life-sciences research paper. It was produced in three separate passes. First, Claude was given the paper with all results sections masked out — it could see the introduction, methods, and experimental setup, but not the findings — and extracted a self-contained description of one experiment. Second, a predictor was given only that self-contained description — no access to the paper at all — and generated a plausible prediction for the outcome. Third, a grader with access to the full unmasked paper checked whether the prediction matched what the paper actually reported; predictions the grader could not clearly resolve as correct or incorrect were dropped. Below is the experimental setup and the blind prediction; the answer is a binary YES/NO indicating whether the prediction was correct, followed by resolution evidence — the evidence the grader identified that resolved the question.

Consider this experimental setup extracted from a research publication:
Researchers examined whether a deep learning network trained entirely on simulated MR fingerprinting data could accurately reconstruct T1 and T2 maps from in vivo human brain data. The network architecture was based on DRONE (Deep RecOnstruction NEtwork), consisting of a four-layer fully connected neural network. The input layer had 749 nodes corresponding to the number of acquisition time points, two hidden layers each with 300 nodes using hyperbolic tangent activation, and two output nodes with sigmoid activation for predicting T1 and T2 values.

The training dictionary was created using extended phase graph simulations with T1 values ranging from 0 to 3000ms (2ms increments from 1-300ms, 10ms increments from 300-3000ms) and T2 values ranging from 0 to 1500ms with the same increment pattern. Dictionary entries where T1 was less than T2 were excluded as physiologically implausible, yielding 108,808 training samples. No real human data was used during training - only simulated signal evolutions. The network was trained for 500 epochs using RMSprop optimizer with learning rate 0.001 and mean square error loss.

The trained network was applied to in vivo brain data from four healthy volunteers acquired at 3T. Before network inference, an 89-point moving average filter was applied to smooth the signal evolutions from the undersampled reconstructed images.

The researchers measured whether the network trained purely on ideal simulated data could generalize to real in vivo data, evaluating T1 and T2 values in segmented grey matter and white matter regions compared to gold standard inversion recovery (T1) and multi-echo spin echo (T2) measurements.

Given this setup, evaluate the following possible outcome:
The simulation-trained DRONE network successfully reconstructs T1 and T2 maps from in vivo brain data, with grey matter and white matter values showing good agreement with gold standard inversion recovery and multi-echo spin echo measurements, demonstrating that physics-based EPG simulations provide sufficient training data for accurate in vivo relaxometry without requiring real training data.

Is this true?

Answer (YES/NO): YES